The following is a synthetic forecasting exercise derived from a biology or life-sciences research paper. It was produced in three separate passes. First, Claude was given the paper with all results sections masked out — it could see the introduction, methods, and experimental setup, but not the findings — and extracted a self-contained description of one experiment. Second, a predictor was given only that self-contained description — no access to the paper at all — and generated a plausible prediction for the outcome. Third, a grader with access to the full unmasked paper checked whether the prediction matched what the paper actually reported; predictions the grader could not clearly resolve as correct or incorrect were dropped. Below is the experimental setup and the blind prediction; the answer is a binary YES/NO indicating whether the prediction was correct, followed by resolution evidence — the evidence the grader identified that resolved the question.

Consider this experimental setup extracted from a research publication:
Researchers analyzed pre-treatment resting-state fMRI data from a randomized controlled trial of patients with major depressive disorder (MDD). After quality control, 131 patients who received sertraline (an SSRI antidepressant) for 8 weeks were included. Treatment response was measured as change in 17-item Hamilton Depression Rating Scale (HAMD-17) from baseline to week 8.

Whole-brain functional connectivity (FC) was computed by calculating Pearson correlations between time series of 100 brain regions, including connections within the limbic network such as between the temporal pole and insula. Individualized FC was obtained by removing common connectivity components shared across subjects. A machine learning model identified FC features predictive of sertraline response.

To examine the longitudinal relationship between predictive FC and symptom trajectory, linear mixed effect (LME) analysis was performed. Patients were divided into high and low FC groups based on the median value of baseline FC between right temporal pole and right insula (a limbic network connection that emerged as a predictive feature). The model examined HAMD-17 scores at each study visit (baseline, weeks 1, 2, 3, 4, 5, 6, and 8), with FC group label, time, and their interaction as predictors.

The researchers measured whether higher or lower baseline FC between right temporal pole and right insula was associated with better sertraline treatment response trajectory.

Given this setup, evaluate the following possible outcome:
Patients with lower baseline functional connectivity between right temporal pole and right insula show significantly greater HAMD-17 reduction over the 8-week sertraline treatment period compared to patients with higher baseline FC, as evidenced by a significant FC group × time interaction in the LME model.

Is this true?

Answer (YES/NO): YES